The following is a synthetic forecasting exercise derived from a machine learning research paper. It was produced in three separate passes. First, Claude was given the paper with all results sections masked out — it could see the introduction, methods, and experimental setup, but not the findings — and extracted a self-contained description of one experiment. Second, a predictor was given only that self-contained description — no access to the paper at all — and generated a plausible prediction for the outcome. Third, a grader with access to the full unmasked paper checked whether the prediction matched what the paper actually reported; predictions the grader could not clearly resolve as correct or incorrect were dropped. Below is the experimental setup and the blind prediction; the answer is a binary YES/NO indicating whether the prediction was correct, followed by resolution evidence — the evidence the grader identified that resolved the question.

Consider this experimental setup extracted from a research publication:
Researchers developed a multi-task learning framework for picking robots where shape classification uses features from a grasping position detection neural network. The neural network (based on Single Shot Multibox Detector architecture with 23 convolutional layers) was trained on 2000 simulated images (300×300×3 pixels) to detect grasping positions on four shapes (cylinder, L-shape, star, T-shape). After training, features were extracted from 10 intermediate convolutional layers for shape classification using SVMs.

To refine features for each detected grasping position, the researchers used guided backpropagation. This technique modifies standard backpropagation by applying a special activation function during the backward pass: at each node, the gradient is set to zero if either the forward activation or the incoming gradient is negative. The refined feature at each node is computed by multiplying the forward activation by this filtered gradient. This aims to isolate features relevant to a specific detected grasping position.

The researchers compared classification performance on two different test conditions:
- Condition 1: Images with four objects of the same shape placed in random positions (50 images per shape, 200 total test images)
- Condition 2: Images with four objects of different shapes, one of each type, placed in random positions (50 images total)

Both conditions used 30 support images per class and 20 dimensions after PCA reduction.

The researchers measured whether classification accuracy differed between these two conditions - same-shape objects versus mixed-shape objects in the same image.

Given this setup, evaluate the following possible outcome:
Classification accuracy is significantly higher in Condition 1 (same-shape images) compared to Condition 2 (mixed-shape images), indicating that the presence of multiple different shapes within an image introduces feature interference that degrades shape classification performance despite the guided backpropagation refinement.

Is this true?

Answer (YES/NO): NO